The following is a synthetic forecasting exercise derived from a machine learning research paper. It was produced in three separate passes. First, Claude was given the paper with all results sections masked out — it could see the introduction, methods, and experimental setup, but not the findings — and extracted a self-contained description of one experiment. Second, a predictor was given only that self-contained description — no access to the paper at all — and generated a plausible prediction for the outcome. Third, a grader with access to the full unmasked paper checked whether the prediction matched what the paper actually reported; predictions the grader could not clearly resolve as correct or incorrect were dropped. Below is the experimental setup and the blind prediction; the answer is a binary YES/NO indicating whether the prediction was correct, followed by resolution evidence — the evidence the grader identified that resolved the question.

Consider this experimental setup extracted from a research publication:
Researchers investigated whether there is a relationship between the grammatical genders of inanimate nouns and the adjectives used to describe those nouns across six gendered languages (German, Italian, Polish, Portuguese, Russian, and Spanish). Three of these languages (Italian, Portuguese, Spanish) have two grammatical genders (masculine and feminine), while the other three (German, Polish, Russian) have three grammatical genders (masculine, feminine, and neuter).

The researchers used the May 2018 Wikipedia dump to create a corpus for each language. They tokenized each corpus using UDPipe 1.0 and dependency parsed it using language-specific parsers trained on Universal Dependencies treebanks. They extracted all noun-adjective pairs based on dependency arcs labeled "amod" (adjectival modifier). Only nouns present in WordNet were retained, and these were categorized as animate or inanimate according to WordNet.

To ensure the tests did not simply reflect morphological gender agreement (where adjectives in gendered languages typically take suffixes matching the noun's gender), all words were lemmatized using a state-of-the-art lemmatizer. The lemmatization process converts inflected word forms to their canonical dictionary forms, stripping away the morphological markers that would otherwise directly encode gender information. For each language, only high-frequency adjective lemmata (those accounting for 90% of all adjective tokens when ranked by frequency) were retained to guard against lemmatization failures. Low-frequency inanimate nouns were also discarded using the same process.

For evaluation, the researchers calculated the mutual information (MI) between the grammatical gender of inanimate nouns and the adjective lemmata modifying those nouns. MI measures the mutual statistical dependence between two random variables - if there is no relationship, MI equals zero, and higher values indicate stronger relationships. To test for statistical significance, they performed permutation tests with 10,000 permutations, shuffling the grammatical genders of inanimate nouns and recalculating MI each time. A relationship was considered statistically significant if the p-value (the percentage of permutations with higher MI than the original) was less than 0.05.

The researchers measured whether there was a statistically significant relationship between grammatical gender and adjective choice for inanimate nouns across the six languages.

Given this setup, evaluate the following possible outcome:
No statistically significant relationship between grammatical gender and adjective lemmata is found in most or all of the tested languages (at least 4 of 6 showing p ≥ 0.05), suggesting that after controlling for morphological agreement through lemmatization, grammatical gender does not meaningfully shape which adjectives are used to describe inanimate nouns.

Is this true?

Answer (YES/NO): NO